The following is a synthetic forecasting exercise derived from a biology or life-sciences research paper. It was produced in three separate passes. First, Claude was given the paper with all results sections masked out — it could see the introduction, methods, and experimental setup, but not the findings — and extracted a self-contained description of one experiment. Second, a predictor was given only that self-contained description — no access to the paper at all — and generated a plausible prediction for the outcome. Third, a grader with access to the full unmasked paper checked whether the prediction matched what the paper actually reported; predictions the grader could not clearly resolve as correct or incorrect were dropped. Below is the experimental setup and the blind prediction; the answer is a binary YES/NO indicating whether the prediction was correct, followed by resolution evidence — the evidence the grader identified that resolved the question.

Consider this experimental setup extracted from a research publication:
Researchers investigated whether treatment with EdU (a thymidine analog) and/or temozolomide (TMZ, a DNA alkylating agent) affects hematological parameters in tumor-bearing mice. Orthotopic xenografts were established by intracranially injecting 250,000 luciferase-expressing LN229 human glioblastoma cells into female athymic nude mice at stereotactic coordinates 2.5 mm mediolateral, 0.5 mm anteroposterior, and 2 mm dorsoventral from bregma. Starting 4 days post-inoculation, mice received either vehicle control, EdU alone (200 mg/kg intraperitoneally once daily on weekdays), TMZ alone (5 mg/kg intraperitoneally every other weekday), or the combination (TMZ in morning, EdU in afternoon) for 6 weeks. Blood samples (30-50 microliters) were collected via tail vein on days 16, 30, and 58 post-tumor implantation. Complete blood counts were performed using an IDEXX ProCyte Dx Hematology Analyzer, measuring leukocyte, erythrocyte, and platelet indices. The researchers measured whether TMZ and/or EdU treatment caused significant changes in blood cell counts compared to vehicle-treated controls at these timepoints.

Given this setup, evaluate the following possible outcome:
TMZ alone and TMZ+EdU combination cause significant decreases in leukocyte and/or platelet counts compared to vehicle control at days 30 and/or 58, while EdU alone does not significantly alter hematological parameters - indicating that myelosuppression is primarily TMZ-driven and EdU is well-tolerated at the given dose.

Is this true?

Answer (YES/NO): NO